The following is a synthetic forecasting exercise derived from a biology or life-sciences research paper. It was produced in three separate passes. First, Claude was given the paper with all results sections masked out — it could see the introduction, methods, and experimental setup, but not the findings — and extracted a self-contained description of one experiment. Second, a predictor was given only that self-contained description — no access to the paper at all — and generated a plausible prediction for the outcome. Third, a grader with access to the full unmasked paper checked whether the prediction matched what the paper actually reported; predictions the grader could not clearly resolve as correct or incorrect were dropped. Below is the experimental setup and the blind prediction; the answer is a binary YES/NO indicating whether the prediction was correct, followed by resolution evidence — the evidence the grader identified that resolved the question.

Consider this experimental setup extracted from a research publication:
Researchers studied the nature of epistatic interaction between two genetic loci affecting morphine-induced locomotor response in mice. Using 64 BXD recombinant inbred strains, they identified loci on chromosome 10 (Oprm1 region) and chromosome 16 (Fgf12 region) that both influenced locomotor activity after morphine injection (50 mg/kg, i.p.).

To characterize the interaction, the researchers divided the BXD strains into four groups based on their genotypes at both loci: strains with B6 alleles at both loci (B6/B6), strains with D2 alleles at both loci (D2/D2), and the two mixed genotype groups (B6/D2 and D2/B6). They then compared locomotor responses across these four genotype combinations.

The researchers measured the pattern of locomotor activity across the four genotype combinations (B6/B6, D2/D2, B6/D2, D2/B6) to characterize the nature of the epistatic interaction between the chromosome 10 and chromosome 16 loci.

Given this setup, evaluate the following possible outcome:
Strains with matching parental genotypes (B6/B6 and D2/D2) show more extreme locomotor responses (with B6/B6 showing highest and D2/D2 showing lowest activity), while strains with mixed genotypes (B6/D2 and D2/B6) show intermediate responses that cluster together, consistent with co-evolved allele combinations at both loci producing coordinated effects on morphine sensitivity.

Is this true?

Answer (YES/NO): NO